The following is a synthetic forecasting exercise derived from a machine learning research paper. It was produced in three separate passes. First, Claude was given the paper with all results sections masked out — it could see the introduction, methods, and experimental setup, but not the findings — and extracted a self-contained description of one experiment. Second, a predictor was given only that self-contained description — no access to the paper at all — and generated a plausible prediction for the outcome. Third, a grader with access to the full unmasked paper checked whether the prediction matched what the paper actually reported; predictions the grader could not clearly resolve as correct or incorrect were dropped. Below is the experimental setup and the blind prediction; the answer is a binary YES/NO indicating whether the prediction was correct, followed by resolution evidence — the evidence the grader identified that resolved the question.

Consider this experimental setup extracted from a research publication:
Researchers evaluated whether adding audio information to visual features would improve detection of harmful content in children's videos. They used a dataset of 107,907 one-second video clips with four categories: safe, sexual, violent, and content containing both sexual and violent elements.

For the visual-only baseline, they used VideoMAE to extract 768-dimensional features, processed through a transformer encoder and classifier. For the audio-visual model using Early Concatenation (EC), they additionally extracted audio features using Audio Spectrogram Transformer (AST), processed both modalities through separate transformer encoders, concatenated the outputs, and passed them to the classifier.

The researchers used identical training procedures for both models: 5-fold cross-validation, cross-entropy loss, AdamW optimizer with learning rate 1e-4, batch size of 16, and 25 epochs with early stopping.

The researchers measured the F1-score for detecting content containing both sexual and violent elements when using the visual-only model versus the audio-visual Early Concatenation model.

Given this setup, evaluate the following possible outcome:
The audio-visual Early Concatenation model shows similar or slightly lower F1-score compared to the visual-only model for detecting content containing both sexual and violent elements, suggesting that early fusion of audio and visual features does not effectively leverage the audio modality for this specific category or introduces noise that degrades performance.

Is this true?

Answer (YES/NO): NO